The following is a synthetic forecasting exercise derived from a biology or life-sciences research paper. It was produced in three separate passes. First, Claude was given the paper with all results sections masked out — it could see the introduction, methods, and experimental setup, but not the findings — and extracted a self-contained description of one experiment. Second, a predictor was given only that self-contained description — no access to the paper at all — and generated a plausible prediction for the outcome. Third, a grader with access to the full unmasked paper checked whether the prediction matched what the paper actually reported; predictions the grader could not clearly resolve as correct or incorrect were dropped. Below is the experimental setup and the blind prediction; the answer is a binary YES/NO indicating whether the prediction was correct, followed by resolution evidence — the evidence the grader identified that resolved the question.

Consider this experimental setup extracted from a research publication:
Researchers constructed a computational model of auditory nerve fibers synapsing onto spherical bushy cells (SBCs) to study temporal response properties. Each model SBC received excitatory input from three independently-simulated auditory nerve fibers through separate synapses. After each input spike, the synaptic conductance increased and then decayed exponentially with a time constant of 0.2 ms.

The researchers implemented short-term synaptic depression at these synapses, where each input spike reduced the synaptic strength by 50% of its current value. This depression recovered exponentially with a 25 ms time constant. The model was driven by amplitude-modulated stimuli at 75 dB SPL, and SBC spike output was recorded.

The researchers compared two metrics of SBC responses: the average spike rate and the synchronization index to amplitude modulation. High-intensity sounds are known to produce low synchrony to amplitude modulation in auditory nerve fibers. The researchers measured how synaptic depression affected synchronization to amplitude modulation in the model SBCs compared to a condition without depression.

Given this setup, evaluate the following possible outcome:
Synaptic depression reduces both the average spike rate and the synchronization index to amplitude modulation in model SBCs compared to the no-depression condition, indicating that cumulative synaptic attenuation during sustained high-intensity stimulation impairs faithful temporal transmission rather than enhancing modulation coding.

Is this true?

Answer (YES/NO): NO